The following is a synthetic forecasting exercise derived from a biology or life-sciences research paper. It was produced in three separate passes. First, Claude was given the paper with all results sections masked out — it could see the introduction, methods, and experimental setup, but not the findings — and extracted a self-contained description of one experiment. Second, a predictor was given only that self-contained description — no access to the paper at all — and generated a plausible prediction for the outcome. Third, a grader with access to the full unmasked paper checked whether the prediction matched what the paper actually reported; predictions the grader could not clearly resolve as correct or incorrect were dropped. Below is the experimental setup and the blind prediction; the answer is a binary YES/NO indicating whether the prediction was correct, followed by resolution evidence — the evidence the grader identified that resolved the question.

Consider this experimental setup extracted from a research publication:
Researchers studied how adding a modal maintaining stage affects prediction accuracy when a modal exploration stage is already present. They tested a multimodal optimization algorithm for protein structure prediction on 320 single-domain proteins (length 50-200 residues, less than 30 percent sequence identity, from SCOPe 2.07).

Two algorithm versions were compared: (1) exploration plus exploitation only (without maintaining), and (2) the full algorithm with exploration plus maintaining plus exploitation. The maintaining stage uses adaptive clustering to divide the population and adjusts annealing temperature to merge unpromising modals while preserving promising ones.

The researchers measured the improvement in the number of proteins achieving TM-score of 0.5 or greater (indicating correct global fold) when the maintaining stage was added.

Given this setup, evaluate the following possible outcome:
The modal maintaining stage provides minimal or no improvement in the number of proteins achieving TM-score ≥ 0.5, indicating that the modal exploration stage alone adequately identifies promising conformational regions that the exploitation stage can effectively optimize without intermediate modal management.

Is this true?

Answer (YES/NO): NO